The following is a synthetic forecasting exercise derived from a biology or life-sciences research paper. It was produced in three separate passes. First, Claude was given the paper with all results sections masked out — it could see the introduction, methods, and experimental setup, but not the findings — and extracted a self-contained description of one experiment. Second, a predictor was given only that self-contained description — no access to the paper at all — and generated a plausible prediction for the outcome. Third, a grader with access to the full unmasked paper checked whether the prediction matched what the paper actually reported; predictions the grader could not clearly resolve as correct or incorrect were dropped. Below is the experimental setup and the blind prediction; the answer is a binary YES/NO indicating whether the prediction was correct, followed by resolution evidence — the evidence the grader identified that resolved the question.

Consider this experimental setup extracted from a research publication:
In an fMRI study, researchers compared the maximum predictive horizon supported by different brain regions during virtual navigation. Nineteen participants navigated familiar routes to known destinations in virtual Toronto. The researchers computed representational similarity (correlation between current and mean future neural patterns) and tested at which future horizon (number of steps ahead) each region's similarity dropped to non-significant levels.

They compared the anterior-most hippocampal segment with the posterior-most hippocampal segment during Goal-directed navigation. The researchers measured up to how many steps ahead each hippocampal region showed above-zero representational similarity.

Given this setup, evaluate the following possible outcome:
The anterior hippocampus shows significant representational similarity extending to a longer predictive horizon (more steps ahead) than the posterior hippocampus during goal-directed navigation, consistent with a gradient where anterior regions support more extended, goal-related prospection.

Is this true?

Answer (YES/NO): YES